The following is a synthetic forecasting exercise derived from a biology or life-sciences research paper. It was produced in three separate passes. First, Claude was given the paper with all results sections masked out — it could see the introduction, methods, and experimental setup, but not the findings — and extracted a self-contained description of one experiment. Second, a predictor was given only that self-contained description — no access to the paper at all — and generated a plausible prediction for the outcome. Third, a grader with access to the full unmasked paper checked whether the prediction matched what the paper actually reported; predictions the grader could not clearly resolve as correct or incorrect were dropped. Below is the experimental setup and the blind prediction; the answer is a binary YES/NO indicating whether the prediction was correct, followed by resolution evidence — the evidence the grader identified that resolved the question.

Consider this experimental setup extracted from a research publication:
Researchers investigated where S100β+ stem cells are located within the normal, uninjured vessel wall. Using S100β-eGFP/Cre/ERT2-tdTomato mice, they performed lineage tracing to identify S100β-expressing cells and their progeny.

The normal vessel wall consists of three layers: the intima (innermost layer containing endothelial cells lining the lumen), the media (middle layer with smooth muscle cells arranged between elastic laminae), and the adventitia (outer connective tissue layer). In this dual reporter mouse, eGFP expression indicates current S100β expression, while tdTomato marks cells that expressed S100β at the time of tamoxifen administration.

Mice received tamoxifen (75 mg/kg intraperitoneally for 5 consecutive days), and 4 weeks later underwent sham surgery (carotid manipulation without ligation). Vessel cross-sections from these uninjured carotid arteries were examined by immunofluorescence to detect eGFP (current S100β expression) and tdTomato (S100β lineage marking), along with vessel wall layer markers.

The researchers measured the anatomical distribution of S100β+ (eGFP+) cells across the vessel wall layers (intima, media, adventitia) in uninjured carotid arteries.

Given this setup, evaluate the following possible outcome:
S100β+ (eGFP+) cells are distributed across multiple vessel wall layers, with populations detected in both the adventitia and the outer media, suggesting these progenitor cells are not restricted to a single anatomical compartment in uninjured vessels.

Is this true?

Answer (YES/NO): NO